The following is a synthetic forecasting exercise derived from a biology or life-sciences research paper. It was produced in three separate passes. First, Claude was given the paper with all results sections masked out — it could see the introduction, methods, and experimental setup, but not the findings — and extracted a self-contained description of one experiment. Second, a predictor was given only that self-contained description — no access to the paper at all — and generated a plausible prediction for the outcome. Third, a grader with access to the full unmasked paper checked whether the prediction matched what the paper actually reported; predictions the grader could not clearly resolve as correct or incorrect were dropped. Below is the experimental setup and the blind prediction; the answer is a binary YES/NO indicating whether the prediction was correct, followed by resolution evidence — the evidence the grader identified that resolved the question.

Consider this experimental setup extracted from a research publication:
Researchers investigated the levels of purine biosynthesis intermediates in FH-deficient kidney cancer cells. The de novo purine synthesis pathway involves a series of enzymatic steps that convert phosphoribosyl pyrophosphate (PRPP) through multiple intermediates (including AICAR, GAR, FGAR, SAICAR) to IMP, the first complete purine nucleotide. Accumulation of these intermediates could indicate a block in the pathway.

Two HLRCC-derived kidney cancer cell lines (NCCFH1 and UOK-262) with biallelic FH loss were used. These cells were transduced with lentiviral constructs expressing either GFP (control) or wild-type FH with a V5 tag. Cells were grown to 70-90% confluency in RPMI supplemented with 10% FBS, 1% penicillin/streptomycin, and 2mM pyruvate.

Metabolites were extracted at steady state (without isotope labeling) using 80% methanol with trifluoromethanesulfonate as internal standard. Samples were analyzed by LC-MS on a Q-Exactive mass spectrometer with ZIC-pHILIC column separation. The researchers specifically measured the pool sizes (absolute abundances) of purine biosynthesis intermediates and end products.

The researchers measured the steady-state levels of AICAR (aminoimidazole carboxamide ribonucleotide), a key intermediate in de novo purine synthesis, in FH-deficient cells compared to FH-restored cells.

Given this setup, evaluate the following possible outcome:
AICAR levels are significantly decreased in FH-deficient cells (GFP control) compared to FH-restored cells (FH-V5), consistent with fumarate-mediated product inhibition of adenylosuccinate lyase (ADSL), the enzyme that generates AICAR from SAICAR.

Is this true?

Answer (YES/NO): NO